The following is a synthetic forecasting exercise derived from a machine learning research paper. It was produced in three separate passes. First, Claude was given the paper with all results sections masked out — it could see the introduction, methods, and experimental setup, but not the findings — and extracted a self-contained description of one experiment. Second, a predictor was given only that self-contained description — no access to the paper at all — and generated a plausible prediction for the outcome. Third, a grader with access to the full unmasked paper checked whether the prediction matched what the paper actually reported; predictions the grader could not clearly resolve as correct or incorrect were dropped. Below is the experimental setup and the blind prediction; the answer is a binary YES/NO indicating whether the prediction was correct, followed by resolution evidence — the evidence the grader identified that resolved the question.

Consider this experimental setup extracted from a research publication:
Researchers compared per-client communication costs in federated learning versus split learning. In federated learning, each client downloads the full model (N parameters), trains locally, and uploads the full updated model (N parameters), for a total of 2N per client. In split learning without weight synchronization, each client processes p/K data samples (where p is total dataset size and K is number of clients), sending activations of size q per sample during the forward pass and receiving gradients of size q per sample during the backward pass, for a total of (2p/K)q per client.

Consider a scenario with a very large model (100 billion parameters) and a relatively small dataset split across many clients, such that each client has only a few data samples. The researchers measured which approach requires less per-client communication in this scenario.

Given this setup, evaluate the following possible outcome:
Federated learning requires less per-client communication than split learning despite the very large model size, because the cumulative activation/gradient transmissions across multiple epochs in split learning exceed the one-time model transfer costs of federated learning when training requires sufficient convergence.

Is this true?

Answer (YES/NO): NO